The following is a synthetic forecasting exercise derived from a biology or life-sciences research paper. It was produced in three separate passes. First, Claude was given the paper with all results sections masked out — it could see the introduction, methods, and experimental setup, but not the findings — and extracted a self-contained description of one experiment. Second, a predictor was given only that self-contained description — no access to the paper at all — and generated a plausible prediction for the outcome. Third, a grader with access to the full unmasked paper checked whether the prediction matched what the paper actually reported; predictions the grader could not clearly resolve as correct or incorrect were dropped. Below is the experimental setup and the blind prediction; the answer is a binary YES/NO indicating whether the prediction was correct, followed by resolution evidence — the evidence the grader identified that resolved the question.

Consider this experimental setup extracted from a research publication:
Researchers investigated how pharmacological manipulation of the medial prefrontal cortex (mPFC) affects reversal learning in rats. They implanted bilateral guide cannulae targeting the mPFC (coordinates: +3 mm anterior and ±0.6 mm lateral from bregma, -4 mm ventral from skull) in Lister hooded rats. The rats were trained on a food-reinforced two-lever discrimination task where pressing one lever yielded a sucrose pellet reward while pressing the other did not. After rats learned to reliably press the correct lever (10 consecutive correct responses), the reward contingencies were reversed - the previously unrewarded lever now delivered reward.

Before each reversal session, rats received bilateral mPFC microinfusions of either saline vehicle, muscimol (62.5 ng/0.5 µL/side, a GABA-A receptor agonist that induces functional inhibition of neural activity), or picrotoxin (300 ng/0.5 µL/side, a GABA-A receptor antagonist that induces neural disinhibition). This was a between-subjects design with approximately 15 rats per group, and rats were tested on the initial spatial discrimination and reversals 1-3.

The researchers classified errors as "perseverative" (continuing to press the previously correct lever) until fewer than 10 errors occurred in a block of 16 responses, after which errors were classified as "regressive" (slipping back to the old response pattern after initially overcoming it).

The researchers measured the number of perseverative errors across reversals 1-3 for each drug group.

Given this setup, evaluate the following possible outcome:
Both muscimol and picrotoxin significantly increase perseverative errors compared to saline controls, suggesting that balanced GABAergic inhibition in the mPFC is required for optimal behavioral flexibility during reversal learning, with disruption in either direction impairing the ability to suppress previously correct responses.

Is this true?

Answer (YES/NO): NO